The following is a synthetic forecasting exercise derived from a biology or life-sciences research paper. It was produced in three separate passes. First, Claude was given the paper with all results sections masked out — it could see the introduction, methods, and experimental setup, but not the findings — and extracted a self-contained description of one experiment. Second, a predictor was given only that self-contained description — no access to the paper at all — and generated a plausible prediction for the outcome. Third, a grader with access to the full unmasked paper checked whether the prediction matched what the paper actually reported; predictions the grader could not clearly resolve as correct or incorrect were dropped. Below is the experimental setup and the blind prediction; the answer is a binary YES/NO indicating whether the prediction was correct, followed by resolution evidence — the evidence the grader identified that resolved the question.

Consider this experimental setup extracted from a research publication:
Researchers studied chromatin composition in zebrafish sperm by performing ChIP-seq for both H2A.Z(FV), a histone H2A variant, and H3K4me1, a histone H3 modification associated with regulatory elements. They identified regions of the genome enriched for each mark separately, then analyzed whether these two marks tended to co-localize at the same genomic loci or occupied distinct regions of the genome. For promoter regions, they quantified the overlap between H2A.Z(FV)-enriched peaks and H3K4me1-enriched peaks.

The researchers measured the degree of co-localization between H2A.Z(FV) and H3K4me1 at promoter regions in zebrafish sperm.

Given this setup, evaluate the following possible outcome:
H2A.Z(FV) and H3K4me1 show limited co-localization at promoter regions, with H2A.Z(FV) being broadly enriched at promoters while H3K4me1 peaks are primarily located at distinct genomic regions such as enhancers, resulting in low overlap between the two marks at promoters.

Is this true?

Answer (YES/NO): NO